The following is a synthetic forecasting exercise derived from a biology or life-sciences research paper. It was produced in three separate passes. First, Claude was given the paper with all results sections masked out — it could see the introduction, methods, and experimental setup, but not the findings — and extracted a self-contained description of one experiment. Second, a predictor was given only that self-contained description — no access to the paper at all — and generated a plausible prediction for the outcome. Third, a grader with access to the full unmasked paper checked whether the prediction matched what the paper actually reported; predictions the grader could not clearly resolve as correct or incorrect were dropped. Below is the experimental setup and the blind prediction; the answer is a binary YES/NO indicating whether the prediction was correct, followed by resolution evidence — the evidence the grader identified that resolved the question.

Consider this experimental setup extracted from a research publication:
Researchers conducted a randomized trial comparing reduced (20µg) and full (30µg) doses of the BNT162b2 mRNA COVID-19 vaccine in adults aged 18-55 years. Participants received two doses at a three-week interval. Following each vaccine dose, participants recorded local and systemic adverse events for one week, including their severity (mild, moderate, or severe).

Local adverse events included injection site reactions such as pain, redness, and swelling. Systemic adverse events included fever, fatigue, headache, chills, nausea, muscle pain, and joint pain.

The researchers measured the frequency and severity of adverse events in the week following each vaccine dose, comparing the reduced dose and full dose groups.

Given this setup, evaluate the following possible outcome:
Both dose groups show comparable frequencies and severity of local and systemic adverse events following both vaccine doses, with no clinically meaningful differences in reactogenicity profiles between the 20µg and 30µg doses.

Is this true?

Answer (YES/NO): YES